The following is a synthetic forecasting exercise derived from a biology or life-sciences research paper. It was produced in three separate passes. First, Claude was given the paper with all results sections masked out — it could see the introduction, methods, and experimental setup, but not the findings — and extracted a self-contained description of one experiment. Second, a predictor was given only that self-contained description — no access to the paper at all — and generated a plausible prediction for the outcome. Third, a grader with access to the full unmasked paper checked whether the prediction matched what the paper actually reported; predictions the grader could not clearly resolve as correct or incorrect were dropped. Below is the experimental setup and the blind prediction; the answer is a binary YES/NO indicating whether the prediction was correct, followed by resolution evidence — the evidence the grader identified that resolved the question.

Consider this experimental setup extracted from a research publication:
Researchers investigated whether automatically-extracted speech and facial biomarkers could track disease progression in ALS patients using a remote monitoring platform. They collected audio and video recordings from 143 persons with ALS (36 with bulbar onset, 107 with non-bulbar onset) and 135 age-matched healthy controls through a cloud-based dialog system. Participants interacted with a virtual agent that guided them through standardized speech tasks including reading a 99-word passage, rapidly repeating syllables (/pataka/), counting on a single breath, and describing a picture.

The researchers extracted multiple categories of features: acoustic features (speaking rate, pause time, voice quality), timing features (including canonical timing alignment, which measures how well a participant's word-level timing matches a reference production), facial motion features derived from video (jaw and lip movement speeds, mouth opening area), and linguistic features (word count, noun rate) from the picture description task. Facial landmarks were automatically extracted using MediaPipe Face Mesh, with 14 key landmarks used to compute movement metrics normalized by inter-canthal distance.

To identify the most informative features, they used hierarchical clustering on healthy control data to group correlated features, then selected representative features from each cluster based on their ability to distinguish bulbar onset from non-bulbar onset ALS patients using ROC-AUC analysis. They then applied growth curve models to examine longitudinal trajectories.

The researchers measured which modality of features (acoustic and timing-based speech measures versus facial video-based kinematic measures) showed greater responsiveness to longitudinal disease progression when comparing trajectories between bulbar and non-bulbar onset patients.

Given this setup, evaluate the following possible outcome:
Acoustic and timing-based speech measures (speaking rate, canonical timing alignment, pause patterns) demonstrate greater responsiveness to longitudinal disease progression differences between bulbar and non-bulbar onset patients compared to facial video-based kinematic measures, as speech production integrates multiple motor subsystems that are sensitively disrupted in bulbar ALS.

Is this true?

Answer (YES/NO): YES